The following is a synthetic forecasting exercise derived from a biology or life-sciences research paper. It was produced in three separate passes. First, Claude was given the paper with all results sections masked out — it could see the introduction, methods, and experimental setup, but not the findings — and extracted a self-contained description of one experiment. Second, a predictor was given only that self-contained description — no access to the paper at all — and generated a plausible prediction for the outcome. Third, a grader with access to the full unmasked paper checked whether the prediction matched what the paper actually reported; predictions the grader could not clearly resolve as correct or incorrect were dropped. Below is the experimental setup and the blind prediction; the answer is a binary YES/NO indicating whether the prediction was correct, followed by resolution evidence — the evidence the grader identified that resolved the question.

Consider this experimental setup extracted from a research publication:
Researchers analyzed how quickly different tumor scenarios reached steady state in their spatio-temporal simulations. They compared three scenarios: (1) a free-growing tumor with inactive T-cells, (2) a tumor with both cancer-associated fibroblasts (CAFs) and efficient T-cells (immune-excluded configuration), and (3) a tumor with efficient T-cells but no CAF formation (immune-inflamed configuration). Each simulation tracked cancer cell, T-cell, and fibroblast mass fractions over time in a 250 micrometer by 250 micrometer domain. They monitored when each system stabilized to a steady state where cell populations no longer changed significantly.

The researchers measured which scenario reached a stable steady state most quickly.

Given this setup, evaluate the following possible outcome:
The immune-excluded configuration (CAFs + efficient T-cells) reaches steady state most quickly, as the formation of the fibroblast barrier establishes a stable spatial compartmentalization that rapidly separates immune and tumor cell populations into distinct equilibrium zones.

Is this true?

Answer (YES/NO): YES